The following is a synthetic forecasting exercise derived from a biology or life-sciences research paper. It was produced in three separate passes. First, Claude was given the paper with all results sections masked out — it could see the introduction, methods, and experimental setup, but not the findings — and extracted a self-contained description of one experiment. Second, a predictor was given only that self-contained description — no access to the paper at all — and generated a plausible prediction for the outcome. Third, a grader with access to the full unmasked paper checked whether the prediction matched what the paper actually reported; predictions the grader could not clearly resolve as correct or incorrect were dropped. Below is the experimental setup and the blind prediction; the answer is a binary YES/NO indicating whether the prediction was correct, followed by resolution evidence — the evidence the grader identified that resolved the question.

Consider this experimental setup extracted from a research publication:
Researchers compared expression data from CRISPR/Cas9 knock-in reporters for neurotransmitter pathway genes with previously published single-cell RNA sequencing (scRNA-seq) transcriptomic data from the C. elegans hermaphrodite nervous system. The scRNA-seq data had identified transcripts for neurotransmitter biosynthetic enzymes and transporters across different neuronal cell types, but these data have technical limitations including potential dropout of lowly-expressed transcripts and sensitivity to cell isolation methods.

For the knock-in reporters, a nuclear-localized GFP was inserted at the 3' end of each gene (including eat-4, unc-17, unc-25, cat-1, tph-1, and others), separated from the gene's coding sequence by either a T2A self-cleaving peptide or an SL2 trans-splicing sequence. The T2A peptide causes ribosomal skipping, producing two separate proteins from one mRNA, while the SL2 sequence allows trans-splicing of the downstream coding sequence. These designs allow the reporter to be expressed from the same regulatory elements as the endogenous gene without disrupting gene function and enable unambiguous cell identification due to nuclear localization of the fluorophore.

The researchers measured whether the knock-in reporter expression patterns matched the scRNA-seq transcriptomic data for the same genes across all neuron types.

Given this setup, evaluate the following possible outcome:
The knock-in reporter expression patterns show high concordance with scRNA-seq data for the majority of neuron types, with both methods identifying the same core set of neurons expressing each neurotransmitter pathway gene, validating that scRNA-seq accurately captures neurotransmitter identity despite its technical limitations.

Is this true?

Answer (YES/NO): YES